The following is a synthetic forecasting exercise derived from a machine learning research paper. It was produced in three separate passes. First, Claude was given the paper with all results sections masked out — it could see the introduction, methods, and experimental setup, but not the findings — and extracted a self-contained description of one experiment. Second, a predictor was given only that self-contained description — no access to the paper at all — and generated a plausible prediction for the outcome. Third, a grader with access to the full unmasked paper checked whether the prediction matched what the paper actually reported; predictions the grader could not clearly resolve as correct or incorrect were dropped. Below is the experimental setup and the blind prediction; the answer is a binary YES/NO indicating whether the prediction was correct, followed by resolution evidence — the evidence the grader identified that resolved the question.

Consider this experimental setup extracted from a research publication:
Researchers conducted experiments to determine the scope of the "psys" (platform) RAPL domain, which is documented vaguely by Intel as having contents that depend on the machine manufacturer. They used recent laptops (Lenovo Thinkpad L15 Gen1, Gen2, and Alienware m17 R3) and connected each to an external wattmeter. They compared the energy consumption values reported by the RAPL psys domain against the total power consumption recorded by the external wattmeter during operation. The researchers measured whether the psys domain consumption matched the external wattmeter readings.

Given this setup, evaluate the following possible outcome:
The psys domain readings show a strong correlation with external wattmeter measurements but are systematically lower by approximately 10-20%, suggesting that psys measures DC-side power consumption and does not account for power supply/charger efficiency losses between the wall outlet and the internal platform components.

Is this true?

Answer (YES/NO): NO